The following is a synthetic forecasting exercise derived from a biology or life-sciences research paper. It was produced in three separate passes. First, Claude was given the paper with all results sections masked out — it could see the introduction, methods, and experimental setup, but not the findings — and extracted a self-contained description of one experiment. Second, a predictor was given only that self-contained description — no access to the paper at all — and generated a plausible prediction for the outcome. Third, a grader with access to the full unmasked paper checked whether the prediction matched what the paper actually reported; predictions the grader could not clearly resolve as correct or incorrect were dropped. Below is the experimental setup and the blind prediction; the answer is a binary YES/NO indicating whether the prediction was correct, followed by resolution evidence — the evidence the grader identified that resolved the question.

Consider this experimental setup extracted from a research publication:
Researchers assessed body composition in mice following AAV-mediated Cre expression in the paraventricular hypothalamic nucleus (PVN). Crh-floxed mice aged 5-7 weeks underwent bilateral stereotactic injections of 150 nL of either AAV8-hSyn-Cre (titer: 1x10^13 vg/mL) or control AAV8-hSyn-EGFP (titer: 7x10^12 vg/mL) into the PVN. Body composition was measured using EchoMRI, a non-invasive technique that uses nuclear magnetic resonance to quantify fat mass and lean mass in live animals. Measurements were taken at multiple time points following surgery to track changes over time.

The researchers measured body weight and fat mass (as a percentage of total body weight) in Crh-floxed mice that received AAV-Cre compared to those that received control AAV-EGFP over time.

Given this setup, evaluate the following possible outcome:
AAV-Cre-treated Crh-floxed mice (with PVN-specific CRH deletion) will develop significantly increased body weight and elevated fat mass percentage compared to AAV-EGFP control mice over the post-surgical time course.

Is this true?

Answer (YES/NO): YES